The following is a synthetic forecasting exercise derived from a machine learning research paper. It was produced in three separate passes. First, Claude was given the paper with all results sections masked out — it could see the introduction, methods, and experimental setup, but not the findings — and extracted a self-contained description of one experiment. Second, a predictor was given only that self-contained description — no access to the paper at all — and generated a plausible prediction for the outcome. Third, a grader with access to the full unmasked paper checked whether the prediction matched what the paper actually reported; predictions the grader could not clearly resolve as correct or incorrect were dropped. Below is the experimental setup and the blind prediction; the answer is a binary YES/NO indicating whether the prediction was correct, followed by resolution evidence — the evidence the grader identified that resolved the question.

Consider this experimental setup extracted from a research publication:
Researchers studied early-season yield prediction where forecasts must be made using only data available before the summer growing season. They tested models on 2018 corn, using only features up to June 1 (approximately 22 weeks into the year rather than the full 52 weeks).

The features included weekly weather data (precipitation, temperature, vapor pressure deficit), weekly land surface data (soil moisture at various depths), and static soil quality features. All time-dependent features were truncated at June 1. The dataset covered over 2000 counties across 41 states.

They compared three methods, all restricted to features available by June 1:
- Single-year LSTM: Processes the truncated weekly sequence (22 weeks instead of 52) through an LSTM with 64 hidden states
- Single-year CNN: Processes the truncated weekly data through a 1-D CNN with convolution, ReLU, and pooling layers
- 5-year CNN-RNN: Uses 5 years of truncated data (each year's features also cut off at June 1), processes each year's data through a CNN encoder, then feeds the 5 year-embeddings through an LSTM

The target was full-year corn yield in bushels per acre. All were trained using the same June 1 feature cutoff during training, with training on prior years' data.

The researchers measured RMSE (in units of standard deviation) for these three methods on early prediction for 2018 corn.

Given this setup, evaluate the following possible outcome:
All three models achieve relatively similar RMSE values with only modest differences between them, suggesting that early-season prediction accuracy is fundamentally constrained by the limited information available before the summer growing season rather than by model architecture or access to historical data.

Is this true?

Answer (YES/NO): NO